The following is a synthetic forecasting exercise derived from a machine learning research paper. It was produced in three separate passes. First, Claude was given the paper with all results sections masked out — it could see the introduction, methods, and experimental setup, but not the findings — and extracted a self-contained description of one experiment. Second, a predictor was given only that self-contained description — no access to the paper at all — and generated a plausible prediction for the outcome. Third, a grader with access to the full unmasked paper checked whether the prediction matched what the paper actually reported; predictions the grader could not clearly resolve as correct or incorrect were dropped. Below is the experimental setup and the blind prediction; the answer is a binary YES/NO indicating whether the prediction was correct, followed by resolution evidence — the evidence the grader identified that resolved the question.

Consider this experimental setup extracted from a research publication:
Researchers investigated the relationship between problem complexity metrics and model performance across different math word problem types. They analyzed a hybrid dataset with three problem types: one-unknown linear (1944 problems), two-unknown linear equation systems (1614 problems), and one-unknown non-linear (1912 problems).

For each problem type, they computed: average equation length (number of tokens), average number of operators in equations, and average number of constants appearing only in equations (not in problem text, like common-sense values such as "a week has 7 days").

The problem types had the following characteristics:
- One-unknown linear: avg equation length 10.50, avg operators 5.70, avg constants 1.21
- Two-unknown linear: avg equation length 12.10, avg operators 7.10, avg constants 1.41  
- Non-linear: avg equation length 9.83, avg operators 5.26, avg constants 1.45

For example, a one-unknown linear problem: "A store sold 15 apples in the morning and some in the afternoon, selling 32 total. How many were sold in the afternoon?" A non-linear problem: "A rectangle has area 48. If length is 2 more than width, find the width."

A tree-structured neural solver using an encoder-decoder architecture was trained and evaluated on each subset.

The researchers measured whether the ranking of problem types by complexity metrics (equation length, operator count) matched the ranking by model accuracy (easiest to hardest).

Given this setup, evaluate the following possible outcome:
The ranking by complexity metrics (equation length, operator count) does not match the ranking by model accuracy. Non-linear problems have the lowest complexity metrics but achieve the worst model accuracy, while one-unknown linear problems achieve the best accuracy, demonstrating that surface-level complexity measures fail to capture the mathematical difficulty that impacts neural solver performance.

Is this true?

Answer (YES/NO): NO